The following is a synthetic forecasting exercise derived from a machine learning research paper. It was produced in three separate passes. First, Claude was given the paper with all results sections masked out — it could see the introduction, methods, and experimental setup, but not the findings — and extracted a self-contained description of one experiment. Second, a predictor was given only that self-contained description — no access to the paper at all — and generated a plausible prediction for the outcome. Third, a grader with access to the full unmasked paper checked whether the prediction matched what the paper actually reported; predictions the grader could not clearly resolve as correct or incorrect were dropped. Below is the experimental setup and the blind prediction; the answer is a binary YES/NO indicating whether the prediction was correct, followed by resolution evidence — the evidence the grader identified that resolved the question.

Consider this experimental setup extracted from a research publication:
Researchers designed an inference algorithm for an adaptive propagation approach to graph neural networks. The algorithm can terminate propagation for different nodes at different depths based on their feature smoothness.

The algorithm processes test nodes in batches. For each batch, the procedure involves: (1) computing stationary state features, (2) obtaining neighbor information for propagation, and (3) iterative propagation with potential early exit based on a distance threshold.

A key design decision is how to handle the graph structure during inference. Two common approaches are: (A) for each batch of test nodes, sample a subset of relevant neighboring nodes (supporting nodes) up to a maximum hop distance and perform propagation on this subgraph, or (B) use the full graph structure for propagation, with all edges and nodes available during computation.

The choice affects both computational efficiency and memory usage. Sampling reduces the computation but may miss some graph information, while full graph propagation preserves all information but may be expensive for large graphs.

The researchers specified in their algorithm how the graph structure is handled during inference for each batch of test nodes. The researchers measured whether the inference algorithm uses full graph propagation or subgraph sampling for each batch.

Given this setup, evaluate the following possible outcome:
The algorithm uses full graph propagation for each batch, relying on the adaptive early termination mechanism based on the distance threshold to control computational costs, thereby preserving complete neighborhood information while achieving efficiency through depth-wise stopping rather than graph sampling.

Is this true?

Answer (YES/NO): NO